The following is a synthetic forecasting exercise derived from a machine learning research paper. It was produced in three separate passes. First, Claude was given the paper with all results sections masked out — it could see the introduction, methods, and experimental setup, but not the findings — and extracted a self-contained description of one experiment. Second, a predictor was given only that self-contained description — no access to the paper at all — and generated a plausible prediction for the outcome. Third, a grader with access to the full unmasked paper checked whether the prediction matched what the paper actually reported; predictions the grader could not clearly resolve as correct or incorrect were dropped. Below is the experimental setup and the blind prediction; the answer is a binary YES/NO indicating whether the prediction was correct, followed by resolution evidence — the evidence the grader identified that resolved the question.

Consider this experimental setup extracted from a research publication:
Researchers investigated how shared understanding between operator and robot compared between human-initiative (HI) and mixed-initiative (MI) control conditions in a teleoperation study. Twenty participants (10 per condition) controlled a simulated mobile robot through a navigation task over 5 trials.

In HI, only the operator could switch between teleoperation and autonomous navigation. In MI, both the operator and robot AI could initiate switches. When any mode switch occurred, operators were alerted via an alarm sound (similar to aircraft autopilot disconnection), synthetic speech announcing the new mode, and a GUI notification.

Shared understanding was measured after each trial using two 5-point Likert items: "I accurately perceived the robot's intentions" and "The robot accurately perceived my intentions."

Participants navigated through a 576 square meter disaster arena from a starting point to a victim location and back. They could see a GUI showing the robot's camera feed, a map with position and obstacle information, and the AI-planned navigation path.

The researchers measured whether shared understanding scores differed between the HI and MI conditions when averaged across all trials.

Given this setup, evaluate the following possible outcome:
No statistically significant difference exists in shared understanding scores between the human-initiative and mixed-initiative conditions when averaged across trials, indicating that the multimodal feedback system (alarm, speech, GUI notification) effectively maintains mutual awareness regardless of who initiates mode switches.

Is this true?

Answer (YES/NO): YES